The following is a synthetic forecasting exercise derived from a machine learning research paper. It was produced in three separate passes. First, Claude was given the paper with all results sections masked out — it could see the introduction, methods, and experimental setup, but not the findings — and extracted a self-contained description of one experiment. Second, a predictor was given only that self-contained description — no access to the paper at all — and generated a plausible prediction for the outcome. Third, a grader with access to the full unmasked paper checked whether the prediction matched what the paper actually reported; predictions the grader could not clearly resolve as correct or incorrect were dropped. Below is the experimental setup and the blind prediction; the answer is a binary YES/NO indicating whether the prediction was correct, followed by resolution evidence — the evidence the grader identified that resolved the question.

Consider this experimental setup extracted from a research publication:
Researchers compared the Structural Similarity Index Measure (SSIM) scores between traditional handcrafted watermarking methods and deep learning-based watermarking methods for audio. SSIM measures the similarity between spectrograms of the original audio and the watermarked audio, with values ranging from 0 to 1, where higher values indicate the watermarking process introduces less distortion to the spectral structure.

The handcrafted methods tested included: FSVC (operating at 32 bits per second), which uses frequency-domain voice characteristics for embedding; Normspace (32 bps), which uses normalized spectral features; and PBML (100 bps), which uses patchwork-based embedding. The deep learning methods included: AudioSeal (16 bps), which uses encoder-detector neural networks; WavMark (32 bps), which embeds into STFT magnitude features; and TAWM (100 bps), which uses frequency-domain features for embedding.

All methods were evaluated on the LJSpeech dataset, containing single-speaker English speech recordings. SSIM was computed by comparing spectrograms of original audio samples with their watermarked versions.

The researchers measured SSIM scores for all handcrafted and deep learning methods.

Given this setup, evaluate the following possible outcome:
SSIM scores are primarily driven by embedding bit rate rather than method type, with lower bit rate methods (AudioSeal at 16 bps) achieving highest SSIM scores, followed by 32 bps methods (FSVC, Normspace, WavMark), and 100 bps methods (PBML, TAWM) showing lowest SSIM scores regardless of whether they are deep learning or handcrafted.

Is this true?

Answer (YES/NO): NO